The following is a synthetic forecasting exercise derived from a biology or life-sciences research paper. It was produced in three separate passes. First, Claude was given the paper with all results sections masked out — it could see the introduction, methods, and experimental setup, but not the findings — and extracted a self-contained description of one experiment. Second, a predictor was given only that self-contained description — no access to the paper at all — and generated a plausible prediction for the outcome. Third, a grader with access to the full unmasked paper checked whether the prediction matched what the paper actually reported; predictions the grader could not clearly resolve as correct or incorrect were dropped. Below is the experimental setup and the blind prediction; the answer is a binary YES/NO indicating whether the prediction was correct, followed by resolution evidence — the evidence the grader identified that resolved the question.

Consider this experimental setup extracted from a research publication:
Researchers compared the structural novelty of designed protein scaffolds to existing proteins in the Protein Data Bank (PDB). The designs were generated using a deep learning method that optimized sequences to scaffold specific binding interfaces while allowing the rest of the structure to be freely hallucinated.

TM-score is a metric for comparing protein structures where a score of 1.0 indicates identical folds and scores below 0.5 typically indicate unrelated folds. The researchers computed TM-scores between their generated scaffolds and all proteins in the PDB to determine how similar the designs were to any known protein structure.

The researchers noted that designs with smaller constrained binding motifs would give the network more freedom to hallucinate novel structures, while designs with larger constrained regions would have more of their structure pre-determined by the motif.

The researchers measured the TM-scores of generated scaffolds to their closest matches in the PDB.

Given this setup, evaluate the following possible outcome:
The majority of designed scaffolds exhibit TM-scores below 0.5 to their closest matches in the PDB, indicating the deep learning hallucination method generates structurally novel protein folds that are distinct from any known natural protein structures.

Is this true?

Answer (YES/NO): NO